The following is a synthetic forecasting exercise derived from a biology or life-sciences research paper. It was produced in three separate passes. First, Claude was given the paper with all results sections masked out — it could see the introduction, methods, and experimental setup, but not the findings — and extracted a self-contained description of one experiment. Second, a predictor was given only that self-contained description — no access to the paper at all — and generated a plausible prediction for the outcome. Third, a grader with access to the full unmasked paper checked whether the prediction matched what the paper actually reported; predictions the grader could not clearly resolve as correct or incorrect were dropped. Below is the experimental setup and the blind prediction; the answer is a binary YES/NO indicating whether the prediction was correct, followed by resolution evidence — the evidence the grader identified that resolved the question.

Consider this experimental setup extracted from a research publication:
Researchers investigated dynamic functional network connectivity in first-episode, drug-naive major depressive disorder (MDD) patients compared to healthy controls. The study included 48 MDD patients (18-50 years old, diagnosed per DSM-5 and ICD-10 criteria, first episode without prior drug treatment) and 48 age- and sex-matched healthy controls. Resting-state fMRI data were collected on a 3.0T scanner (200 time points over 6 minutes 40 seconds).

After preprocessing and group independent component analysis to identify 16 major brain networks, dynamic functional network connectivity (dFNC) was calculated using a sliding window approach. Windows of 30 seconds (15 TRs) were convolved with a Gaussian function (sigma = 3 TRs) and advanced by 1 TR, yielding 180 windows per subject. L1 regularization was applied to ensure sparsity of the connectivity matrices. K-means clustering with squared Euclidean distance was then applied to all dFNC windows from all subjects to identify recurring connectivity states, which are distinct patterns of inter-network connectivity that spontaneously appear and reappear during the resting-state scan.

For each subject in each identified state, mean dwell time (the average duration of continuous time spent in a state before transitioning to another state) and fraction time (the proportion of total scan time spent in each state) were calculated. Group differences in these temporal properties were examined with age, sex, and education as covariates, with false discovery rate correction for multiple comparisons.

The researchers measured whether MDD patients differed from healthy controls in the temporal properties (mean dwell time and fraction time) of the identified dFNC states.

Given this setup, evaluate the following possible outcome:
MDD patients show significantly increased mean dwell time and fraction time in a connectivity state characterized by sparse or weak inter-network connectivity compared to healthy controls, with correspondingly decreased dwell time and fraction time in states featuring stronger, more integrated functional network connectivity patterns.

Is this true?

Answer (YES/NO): NO